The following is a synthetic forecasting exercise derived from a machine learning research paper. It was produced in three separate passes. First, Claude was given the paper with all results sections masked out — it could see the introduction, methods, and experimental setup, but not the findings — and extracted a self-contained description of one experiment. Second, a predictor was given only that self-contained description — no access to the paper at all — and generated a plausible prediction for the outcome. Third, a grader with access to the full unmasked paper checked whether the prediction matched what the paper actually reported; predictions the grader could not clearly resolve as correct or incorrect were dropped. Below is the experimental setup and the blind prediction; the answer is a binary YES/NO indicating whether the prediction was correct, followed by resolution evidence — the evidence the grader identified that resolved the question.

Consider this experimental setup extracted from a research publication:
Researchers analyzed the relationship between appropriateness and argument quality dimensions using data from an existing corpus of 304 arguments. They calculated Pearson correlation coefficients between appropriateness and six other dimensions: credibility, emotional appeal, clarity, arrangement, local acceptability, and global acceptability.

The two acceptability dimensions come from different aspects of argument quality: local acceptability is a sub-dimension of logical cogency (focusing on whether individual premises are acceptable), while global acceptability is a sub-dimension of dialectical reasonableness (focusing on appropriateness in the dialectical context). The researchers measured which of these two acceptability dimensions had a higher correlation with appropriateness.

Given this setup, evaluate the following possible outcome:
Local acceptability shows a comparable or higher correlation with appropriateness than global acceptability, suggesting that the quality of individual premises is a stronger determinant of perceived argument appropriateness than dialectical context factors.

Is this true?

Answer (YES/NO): NO